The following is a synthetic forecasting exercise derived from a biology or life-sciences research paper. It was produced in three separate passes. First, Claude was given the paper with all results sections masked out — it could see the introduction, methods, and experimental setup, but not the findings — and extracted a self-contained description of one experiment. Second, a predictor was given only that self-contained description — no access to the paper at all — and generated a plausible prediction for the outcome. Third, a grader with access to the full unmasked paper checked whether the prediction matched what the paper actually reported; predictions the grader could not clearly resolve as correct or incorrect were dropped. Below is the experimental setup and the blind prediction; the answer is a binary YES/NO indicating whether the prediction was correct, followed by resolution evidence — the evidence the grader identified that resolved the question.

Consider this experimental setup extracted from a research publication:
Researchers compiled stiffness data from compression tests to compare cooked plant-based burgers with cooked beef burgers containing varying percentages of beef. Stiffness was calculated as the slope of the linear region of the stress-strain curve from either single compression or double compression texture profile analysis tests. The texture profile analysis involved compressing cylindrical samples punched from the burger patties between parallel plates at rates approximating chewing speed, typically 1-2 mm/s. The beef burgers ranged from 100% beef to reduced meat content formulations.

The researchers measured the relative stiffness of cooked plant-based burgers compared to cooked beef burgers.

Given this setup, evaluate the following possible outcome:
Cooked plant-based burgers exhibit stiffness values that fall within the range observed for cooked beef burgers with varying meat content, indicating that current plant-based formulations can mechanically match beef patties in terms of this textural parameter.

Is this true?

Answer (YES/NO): NO